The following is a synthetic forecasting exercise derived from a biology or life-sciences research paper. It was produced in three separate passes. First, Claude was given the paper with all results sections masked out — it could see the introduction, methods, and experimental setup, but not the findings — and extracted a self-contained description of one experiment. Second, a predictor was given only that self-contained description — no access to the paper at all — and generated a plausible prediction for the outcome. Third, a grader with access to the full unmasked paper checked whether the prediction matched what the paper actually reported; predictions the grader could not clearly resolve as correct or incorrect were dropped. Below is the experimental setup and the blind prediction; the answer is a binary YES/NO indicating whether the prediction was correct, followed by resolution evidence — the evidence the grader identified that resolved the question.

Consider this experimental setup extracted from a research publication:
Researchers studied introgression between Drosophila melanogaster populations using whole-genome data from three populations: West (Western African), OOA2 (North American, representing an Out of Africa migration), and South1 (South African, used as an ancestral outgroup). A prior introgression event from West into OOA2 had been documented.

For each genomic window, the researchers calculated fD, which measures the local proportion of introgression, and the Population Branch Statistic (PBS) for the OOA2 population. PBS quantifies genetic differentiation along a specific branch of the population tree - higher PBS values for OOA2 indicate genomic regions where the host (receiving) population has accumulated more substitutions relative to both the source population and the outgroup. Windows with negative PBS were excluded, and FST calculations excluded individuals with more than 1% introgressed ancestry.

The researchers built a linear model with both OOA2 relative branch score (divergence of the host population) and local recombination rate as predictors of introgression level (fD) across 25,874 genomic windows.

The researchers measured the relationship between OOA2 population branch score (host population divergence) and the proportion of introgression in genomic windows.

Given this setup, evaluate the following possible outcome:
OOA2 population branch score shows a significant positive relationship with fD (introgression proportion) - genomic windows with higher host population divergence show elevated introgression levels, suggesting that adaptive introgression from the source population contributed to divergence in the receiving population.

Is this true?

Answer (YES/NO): NO